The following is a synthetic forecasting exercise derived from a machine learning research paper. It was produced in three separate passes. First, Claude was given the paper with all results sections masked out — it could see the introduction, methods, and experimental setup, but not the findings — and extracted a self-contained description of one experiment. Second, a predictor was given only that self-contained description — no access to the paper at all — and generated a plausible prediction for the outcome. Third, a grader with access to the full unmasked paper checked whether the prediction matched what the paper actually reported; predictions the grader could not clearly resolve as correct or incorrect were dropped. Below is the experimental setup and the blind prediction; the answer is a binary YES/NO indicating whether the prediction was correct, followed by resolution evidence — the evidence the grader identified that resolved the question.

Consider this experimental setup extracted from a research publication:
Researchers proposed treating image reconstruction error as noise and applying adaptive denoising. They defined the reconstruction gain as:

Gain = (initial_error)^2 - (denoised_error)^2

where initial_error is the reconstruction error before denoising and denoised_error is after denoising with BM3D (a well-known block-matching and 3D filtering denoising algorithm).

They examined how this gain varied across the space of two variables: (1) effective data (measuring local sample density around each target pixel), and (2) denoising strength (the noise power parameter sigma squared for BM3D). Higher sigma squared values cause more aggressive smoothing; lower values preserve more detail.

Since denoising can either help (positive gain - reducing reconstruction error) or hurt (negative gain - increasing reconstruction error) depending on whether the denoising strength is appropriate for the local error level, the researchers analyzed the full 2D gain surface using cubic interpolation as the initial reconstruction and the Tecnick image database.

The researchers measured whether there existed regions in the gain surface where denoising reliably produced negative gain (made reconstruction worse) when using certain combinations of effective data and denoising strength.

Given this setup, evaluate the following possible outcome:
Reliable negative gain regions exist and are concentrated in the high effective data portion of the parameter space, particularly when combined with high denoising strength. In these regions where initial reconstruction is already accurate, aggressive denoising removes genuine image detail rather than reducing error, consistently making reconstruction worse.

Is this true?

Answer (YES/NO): YES